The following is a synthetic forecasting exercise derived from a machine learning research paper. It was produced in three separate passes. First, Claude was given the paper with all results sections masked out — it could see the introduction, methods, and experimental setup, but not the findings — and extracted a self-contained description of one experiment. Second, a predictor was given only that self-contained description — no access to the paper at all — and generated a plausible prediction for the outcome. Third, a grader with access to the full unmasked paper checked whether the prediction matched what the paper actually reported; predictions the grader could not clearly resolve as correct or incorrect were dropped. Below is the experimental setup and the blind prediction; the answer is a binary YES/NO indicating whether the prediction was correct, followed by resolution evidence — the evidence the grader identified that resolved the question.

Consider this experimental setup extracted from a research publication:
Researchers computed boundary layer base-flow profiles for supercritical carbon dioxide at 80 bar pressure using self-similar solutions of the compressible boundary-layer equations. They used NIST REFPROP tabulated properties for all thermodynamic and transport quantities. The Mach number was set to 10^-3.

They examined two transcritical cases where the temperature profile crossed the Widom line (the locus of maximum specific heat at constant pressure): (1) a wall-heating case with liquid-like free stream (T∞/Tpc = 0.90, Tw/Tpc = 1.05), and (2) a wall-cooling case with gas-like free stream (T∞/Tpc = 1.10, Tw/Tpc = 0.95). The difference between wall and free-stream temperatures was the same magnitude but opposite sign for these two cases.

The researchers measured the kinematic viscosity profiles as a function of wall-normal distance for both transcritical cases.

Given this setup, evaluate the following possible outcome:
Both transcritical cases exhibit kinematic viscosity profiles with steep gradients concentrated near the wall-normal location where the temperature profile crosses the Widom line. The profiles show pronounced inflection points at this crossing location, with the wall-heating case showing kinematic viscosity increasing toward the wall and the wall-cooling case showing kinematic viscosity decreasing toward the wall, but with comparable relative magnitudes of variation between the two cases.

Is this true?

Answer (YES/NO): NO